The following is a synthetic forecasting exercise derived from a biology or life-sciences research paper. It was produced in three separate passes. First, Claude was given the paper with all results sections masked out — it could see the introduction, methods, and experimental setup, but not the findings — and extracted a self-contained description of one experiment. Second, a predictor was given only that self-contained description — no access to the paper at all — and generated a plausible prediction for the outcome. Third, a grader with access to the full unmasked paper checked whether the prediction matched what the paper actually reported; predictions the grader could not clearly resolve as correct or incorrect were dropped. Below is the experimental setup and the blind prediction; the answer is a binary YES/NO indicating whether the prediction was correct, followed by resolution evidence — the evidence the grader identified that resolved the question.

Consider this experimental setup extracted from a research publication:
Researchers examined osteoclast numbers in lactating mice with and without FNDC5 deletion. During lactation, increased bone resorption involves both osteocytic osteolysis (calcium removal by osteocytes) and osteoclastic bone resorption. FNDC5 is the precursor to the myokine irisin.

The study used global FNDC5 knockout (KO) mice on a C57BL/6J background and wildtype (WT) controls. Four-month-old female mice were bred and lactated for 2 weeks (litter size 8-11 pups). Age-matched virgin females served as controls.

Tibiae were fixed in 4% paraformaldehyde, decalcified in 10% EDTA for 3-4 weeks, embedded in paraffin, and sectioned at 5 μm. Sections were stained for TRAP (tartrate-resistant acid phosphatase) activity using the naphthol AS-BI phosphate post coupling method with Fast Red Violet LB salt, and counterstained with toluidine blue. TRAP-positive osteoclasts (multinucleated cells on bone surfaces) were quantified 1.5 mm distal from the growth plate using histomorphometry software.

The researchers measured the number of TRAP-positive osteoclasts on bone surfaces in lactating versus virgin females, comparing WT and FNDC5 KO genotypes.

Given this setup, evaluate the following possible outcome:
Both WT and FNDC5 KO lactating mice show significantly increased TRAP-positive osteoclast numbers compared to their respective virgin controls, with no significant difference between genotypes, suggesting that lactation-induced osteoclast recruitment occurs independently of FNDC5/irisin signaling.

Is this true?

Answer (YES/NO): NO